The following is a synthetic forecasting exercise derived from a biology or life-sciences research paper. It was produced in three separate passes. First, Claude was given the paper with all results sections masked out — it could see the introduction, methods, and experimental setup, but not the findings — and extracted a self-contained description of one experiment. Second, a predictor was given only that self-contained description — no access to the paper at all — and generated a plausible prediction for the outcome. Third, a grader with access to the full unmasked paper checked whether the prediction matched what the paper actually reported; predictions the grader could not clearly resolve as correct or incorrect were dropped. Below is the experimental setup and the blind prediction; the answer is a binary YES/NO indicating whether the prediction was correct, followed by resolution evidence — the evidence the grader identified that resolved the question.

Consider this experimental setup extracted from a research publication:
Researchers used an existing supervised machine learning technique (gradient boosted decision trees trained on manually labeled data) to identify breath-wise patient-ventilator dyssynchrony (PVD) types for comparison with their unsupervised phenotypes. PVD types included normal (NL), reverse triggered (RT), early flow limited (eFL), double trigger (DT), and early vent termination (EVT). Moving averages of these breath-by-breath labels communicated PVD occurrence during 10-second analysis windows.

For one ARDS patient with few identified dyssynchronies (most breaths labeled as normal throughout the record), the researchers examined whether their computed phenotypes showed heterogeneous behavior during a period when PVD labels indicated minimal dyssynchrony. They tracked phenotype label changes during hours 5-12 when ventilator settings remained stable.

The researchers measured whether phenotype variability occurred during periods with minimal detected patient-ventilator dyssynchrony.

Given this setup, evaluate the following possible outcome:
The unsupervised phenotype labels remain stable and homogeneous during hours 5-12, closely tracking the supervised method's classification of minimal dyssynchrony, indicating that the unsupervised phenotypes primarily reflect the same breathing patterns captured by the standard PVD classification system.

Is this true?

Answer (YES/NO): NO